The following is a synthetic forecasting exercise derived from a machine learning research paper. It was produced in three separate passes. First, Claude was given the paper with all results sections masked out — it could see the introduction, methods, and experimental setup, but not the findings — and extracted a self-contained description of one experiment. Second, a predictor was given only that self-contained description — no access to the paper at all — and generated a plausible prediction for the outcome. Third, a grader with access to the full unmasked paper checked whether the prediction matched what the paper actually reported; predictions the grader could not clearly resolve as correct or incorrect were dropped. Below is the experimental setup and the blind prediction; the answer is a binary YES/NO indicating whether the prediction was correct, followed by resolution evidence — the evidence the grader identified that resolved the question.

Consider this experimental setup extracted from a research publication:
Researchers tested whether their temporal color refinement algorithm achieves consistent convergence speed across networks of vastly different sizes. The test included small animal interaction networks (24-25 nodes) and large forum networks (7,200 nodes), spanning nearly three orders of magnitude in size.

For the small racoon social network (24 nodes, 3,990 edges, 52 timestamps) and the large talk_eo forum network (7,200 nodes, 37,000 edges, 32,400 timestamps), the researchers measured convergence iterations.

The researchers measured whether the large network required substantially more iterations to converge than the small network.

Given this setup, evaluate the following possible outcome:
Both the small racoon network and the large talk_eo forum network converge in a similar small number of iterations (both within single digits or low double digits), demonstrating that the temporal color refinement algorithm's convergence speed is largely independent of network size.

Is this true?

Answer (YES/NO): YES